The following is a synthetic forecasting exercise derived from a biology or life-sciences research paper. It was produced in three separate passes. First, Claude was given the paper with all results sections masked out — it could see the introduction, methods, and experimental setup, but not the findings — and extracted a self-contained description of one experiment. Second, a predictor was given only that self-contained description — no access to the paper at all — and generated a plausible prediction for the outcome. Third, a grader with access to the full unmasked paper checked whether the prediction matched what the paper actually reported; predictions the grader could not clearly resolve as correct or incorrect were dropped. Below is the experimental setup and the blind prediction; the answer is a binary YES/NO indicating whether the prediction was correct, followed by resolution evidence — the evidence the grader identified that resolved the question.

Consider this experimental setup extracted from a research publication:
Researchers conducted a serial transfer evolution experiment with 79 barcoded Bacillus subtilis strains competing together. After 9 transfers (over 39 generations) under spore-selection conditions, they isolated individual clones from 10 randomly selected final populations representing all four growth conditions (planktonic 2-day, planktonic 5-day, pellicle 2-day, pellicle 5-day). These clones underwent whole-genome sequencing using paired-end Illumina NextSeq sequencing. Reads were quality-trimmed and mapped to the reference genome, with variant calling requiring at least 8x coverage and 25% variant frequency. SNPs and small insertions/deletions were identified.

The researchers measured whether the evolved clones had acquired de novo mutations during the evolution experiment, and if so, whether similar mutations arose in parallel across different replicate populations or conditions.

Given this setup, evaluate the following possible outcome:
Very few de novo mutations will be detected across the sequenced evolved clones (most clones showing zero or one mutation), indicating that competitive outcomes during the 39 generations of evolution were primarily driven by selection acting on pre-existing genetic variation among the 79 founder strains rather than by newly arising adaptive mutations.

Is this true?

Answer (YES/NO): NO